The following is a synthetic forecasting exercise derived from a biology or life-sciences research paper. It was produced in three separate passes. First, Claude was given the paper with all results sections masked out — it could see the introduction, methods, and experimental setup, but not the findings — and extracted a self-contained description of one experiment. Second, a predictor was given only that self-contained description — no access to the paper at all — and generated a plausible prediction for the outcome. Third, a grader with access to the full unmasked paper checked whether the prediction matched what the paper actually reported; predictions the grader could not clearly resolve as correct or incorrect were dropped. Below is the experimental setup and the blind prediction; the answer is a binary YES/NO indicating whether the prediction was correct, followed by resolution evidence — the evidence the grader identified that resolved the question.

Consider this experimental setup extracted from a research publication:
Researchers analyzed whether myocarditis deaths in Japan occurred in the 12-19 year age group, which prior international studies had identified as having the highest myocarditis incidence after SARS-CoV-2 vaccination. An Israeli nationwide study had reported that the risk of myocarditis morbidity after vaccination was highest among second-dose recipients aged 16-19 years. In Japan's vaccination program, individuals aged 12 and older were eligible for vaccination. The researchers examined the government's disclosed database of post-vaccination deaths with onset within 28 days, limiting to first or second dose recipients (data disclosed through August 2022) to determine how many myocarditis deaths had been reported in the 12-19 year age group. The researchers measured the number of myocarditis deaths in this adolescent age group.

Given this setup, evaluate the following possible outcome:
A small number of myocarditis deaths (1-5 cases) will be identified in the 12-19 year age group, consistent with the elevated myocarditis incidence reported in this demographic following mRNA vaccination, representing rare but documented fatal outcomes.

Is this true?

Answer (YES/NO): NO